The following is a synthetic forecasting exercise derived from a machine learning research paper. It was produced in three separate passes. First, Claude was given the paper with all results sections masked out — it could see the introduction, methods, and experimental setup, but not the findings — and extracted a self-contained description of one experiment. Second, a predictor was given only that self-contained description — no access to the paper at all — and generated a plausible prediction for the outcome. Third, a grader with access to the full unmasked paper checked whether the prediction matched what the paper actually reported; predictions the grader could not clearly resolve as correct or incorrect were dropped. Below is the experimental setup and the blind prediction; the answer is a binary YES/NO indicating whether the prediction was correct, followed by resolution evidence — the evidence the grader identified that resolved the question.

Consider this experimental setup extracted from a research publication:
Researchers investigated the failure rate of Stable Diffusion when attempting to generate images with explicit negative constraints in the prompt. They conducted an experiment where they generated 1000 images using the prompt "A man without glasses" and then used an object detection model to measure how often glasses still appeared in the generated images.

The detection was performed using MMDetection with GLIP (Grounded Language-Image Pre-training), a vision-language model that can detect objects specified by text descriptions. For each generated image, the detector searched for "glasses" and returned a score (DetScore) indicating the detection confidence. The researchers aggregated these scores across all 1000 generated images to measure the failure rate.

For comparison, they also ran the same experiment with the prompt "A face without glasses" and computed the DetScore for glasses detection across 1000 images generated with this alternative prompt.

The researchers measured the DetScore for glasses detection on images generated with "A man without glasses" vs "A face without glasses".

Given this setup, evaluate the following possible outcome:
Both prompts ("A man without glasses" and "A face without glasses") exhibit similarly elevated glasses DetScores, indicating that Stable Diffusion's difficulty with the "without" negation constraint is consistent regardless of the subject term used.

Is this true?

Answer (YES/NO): NO